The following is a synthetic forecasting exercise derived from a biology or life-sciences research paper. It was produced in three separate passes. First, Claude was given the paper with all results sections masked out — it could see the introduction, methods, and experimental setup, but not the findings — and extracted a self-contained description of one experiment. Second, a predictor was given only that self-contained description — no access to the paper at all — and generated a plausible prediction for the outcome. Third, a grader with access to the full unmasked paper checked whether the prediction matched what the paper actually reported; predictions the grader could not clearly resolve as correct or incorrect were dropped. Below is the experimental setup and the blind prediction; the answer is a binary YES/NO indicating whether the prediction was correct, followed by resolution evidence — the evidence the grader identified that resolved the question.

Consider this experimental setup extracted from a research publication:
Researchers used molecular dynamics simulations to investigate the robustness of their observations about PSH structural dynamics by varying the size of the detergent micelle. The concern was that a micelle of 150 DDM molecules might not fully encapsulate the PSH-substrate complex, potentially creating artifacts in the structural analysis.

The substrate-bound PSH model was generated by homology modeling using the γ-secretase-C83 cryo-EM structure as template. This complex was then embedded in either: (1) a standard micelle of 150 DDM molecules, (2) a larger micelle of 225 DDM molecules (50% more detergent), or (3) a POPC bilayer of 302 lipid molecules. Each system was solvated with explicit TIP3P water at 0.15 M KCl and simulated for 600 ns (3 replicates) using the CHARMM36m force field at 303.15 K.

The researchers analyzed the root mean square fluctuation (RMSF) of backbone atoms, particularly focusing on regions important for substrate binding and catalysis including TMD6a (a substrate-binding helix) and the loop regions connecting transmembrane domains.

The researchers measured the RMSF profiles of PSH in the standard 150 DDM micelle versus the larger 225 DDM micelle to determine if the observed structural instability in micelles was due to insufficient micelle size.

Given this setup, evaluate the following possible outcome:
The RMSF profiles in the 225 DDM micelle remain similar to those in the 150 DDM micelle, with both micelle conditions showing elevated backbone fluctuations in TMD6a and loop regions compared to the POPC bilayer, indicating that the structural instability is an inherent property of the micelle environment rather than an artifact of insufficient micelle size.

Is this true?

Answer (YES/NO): YES